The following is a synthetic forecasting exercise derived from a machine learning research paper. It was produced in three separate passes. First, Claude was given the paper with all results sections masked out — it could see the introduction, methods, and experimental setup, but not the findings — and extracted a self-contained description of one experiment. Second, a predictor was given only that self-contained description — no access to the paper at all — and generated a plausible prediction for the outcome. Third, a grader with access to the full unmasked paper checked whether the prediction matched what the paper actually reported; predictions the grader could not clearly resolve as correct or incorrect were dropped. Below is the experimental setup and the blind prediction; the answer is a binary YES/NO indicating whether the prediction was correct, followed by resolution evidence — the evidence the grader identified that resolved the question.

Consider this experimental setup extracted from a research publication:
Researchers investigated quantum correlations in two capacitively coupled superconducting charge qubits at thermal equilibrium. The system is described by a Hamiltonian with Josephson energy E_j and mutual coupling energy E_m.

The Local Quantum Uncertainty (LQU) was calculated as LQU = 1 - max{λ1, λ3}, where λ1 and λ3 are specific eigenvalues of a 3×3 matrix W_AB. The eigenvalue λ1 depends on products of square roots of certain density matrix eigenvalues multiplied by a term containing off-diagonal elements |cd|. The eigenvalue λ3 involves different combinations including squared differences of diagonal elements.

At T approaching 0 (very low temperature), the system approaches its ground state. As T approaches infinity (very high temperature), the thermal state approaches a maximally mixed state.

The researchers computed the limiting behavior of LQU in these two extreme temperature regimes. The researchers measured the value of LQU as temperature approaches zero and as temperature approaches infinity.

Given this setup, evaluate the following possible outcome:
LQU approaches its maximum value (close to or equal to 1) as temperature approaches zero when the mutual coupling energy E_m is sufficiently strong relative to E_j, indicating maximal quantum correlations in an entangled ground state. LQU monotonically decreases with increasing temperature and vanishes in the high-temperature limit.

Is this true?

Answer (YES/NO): NO